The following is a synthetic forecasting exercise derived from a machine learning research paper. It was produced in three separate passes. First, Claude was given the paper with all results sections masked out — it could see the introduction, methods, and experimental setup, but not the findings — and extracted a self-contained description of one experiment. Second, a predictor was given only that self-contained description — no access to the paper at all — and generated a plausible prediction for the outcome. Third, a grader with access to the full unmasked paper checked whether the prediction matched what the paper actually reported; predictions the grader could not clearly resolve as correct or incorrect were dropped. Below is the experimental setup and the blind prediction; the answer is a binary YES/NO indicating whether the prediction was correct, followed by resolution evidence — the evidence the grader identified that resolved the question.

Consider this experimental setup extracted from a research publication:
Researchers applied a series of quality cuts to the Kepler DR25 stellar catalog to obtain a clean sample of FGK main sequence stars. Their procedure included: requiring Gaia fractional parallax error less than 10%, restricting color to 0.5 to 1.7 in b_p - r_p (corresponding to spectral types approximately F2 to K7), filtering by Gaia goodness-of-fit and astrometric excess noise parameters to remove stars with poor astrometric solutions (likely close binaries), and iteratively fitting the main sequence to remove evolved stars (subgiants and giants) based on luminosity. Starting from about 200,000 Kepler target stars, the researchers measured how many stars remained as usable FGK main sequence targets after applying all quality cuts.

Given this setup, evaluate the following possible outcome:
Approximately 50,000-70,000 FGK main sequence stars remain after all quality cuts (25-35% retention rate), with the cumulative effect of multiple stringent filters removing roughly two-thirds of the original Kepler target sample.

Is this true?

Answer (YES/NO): NO